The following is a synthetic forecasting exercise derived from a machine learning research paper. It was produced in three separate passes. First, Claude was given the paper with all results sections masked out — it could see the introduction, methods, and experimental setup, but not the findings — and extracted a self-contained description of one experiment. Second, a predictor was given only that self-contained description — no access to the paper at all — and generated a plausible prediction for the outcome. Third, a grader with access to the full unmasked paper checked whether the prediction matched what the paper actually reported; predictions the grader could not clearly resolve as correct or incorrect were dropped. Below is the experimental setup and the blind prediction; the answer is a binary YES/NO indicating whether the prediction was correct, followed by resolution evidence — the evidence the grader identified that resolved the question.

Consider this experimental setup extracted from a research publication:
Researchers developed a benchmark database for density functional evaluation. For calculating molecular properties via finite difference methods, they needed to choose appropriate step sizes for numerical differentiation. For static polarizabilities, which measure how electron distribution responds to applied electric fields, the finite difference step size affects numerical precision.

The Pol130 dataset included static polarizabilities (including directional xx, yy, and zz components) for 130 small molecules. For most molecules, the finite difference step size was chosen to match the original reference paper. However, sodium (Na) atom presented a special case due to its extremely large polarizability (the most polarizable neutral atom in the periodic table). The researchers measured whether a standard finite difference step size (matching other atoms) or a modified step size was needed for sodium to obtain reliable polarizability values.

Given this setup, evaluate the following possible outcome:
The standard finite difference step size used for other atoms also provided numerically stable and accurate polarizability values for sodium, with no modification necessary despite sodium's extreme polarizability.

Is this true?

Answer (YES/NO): NO